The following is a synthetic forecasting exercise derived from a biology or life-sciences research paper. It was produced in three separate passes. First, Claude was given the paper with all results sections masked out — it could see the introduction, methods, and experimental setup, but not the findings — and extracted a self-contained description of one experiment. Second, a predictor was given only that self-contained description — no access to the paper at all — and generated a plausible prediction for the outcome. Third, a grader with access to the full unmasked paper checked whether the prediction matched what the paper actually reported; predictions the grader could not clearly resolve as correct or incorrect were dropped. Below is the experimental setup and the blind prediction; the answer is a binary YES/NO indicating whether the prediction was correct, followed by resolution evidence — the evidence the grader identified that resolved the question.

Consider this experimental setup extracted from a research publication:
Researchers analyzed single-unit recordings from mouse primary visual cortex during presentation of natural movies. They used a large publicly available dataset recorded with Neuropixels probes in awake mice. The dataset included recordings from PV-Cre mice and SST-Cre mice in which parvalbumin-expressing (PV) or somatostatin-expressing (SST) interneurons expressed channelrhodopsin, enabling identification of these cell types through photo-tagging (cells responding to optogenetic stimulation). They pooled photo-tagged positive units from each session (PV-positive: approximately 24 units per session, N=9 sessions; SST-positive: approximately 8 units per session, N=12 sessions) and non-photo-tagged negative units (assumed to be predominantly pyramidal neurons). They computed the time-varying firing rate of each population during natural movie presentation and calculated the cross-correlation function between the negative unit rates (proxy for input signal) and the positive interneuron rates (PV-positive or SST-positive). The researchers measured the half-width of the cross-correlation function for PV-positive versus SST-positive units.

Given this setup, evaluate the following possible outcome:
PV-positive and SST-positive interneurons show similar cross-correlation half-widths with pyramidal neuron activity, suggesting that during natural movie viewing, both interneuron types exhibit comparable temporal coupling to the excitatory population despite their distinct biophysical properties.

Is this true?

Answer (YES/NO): NO